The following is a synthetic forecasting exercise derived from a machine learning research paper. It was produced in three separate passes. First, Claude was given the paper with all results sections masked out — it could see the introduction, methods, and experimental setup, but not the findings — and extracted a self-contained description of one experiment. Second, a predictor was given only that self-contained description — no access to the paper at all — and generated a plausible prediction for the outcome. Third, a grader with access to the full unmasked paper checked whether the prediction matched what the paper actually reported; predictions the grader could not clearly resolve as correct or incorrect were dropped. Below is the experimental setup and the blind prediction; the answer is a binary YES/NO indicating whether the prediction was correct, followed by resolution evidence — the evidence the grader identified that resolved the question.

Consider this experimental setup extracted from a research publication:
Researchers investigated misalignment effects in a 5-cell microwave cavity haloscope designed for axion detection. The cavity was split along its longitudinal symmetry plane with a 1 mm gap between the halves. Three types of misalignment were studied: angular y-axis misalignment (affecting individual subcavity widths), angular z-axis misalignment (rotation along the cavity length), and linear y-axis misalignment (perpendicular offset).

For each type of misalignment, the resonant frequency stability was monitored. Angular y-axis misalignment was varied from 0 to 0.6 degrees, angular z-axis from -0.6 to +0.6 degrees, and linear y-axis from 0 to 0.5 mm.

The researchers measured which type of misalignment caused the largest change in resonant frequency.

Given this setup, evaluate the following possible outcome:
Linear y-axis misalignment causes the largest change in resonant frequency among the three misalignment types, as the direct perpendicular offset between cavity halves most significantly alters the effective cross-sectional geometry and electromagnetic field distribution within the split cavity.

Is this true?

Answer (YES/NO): NO